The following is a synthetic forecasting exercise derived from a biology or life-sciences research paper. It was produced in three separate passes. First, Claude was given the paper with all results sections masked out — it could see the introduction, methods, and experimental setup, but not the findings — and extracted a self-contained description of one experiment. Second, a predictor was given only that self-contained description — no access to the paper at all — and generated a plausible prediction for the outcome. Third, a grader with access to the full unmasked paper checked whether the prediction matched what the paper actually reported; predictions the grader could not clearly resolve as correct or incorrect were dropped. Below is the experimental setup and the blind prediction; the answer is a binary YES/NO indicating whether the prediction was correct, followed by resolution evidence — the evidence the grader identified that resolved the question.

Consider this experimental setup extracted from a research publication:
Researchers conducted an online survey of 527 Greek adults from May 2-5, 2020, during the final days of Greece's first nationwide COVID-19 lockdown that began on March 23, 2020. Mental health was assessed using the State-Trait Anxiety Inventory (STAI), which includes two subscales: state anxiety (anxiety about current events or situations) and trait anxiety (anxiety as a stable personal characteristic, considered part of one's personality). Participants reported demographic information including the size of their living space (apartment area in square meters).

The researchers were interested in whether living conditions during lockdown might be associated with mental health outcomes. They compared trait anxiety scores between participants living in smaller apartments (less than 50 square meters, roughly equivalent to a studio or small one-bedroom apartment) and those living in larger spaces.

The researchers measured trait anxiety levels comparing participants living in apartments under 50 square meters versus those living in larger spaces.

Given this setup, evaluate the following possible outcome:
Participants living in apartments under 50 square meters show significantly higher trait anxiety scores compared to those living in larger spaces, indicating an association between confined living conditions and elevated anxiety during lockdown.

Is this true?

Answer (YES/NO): YES